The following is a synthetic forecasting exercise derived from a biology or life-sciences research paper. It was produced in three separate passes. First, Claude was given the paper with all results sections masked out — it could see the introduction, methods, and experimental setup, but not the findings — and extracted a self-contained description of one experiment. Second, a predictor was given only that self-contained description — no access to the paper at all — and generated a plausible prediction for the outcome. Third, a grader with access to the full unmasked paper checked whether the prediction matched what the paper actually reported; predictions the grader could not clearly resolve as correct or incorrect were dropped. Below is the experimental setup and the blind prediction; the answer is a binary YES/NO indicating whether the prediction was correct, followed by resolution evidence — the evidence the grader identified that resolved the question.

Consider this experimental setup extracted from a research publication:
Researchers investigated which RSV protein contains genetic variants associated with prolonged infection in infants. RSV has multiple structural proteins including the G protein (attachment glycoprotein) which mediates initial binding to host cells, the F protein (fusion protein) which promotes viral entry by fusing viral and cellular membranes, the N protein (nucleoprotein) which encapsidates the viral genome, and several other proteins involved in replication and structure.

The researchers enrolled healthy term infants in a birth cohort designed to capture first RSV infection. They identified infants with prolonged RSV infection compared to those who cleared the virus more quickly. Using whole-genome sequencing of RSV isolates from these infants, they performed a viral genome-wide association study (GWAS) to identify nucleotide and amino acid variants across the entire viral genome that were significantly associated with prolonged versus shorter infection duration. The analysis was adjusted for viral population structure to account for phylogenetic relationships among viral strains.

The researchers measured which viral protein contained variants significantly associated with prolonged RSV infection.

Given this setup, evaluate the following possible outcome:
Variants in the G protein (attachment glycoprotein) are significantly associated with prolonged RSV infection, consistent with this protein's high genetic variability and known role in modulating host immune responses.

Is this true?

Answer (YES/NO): YES